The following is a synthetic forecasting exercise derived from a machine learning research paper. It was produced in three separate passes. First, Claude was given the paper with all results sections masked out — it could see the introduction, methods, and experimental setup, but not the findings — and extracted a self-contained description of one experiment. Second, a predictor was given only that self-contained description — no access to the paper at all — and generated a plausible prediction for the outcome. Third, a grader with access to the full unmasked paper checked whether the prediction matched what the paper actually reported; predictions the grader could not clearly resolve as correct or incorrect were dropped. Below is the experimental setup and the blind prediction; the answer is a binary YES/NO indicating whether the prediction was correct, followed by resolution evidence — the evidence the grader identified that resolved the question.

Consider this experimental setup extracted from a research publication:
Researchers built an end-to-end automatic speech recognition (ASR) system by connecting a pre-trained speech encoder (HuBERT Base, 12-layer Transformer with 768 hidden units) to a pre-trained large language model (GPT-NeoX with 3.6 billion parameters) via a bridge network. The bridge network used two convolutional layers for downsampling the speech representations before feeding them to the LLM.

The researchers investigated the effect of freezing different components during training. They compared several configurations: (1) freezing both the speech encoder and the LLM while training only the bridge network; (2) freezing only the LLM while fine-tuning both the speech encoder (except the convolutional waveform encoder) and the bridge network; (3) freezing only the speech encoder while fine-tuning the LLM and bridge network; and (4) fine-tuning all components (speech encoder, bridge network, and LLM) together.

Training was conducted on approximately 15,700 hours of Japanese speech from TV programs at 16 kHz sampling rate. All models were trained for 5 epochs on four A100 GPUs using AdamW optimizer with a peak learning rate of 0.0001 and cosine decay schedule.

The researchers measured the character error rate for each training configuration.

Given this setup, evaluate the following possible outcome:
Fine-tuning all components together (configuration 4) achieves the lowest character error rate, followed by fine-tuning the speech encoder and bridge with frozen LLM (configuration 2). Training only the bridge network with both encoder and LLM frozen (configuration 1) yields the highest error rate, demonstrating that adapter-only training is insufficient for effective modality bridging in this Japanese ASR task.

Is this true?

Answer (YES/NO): NO